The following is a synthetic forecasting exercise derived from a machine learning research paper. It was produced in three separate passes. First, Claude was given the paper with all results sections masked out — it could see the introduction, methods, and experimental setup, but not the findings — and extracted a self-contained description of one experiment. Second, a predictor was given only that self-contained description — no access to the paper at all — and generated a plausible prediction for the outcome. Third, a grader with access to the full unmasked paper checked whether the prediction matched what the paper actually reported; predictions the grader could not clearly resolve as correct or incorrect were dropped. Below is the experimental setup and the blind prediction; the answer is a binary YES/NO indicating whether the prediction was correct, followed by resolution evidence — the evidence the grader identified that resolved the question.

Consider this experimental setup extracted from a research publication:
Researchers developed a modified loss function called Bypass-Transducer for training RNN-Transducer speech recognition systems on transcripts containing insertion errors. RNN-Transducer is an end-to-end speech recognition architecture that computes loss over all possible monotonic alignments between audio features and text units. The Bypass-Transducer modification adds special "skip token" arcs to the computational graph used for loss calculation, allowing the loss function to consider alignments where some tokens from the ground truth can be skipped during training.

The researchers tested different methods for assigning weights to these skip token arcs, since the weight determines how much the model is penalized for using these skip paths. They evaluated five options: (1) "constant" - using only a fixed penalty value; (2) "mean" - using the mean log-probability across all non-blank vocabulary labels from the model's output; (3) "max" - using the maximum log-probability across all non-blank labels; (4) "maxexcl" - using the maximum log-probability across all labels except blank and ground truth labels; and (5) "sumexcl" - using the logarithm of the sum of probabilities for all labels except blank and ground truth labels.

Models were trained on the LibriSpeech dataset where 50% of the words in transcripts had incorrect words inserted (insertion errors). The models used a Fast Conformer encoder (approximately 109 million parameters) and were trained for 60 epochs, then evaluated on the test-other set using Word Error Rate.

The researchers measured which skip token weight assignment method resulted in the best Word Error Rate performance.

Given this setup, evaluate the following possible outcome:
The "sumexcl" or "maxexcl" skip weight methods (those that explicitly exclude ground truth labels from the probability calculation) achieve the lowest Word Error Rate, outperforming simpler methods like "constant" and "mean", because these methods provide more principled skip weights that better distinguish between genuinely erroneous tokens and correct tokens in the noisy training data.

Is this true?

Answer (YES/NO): YES